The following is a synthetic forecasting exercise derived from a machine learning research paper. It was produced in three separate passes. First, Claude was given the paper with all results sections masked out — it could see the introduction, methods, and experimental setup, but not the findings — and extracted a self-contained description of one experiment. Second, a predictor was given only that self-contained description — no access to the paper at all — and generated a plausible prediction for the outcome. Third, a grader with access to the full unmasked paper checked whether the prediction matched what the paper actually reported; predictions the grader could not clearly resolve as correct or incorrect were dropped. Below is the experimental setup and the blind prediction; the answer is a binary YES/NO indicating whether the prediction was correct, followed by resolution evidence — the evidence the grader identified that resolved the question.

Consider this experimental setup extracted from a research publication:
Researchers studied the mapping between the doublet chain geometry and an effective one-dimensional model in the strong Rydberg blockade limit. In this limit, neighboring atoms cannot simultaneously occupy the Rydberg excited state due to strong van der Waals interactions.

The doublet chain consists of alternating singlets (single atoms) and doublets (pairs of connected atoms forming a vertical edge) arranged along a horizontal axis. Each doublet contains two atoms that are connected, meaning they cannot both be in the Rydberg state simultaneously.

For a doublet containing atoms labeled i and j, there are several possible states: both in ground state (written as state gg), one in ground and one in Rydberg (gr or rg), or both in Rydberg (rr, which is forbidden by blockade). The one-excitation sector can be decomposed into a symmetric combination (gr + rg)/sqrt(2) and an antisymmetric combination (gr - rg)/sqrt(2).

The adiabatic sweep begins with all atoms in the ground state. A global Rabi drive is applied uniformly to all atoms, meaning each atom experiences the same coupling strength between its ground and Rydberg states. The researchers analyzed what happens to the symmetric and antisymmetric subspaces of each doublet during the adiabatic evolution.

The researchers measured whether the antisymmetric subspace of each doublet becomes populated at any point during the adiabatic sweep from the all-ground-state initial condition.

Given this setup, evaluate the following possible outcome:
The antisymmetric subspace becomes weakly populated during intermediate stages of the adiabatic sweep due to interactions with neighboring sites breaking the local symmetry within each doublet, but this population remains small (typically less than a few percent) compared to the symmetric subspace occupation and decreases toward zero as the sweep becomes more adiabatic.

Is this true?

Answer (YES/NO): NO